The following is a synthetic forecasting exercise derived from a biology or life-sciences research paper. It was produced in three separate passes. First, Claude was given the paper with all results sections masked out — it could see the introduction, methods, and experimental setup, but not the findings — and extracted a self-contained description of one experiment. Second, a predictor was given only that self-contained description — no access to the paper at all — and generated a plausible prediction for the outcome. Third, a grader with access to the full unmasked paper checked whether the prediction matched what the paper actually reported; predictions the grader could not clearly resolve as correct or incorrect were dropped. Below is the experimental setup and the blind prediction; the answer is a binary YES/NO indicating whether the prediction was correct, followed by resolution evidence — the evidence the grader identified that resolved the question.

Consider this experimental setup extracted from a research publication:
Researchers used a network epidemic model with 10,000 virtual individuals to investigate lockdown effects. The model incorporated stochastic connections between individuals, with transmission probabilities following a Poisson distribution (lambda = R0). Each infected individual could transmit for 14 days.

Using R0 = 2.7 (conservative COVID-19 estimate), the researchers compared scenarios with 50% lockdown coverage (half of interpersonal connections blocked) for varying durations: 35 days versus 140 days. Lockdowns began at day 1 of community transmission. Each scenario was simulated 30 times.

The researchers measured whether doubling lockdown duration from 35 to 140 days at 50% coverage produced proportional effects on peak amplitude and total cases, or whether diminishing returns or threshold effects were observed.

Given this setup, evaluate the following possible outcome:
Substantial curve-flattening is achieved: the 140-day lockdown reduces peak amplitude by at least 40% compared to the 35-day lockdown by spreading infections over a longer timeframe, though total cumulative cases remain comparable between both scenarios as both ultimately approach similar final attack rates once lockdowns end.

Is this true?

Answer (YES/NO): NO